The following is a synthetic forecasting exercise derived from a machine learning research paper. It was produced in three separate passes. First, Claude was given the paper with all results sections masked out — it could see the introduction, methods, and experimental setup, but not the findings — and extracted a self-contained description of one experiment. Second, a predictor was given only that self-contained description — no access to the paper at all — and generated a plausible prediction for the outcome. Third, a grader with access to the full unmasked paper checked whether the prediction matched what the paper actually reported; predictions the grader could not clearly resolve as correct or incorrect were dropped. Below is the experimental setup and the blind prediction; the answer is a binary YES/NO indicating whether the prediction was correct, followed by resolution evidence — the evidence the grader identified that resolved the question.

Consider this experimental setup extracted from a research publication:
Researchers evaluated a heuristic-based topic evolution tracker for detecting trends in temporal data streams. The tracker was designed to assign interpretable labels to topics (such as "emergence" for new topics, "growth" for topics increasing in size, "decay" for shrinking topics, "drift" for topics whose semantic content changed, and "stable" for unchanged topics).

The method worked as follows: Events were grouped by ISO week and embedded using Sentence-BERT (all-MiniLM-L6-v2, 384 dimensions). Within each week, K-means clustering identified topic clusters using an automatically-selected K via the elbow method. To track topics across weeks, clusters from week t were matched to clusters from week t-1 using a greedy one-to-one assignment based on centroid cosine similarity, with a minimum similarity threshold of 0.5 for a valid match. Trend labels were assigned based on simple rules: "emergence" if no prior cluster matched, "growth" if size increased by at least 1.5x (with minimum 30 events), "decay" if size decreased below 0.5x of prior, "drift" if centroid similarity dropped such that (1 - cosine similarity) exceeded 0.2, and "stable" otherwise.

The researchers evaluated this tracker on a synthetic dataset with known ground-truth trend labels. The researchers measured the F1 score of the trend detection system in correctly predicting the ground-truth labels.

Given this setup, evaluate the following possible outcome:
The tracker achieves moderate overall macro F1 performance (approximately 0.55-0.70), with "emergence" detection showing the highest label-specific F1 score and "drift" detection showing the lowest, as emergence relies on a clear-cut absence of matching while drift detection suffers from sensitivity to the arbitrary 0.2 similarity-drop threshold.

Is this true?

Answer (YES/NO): NO